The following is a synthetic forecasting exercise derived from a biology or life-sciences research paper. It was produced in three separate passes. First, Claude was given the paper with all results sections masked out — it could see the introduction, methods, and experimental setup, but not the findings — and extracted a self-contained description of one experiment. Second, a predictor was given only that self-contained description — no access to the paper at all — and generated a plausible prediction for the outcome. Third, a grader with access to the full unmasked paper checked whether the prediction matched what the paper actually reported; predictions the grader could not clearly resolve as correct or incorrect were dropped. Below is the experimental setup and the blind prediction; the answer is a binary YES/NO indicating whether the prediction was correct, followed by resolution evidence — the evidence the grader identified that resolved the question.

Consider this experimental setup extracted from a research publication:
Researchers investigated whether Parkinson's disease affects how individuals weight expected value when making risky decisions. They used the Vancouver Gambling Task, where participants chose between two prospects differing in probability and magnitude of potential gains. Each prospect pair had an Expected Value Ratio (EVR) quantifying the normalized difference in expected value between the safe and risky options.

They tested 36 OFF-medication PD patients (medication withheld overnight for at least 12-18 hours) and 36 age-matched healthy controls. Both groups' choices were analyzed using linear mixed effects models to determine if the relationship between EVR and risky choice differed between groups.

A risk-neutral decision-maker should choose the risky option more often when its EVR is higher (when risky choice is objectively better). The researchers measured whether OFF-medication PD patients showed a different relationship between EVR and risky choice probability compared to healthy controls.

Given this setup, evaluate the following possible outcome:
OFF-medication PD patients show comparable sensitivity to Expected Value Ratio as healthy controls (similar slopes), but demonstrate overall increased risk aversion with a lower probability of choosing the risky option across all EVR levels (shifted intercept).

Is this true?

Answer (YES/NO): NO